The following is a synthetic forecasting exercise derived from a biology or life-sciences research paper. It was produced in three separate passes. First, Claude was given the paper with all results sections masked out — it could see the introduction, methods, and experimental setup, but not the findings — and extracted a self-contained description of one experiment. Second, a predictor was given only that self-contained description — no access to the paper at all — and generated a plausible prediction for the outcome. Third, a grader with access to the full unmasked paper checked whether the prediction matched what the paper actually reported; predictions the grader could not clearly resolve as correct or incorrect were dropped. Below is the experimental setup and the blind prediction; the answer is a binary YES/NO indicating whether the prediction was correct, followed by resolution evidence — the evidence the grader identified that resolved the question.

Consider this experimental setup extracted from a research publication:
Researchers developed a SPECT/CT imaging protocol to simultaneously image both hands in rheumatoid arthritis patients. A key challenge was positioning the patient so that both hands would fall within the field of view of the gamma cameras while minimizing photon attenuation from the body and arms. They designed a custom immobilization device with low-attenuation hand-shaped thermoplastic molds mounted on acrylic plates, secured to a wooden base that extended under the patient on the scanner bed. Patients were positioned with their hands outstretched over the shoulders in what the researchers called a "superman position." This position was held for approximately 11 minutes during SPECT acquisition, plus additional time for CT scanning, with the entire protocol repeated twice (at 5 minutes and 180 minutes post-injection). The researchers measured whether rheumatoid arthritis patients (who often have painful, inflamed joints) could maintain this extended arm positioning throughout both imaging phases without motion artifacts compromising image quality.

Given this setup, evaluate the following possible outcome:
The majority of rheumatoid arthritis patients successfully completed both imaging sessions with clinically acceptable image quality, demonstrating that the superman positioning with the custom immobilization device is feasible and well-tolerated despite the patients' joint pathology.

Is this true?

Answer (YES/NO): YES